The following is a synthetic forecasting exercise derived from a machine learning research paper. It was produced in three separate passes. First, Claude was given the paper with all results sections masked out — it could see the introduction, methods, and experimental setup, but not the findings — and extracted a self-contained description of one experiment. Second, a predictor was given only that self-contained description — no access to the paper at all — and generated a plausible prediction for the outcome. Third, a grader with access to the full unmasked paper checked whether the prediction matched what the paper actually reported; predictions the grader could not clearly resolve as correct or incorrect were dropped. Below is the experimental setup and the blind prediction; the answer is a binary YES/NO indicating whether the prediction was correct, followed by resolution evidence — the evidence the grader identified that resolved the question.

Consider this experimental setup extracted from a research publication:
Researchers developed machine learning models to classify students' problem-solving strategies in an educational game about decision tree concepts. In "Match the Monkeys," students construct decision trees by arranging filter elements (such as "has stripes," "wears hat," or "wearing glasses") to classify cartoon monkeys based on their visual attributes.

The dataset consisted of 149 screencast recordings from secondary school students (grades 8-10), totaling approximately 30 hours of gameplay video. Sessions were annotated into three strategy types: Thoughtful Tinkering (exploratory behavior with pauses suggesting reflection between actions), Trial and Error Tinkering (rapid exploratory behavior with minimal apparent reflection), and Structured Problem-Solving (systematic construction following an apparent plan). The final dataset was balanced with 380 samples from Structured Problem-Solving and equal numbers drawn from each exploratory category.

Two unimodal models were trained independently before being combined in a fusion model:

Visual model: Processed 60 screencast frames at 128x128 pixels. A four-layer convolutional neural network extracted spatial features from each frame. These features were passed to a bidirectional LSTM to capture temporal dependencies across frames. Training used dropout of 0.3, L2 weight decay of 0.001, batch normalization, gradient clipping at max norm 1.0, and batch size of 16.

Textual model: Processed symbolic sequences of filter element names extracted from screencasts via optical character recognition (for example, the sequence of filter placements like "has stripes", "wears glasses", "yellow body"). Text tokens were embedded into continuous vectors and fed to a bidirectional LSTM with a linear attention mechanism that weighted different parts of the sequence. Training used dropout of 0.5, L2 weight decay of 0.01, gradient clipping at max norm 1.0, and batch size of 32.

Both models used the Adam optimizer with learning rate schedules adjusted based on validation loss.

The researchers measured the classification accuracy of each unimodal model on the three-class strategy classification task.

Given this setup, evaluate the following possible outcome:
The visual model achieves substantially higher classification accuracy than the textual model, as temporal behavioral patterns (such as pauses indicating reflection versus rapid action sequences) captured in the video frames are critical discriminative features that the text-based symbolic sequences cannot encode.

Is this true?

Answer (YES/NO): NO